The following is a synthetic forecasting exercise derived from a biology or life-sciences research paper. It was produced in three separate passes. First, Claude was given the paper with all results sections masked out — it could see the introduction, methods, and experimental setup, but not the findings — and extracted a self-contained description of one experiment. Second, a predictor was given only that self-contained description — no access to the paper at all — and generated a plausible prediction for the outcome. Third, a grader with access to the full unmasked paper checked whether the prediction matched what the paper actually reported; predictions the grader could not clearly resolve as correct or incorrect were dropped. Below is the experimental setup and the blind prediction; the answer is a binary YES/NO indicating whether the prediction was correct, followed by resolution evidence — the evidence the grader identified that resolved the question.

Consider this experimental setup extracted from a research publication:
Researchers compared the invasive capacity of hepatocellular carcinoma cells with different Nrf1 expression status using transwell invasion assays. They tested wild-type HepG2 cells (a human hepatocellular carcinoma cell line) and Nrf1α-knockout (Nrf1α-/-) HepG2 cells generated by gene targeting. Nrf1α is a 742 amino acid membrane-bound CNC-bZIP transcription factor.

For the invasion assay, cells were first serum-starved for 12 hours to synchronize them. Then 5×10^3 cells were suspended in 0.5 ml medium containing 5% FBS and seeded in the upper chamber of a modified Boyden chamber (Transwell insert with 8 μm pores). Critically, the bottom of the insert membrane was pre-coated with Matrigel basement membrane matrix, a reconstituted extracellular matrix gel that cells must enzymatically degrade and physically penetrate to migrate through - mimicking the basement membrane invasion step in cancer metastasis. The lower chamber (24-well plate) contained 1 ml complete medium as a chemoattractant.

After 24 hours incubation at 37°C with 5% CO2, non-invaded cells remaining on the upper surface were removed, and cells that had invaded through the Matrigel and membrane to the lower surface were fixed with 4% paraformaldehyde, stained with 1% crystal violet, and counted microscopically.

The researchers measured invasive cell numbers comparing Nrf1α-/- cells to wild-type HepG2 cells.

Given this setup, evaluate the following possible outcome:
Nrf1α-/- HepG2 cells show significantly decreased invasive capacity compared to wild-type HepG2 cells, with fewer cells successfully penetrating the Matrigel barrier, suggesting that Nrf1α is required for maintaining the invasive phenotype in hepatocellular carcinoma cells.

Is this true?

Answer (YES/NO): NO